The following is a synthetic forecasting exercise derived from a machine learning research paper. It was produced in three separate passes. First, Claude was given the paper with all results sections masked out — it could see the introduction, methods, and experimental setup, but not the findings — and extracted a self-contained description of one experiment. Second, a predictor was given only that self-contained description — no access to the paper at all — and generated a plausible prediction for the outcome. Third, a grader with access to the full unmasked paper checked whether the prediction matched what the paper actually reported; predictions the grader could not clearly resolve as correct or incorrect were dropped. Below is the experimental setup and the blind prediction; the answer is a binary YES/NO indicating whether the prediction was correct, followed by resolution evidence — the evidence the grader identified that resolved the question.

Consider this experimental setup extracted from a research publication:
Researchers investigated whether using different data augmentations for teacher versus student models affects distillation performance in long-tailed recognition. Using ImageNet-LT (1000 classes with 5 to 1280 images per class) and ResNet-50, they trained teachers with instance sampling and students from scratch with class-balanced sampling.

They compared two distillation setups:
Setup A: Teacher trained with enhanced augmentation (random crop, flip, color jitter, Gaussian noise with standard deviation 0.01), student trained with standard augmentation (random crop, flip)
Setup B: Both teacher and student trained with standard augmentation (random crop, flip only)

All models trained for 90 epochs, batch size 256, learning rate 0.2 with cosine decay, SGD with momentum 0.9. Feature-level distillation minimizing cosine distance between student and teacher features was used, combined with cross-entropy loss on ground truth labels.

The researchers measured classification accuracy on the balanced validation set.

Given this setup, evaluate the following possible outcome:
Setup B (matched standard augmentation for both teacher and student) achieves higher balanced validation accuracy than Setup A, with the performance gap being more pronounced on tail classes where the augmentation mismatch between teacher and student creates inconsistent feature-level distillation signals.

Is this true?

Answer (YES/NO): NO